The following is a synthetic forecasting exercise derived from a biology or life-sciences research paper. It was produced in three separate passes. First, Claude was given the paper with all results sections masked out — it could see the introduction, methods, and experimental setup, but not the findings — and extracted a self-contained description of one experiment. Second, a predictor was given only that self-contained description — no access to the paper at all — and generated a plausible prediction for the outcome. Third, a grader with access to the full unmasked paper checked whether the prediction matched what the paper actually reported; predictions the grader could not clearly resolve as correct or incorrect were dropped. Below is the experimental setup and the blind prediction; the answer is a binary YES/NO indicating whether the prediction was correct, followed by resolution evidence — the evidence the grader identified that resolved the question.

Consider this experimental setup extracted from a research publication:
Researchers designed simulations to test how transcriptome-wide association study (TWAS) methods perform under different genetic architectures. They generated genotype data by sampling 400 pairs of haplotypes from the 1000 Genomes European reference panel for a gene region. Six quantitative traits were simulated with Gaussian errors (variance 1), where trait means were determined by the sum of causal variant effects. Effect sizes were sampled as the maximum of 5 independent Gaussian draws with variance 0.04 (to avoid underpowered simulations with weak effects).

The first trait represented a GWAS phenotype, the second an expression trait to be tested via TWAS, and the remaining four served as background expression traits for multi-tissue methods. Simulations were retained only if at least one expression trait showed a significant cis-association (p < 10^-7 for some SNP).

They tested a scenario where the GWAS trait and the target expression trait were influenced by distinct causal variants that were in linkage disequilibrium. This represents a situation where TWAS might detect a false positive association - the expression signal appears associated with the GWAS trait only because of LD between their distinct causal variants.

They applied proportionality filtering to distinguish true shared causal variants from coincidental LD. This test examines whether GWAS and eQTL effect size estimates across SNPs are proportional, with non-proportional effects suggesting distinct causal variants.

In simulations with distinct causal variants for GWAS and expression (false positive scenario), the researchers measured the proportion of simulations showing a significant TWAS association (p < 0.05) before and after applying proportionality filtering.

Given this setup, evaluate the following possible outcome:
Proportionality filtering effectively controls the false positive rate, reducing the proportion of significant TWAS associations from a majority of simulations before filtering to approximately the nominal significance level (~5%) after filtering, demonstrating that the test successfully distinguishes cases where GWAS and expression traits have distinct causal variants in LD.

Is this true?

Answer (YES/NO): NO